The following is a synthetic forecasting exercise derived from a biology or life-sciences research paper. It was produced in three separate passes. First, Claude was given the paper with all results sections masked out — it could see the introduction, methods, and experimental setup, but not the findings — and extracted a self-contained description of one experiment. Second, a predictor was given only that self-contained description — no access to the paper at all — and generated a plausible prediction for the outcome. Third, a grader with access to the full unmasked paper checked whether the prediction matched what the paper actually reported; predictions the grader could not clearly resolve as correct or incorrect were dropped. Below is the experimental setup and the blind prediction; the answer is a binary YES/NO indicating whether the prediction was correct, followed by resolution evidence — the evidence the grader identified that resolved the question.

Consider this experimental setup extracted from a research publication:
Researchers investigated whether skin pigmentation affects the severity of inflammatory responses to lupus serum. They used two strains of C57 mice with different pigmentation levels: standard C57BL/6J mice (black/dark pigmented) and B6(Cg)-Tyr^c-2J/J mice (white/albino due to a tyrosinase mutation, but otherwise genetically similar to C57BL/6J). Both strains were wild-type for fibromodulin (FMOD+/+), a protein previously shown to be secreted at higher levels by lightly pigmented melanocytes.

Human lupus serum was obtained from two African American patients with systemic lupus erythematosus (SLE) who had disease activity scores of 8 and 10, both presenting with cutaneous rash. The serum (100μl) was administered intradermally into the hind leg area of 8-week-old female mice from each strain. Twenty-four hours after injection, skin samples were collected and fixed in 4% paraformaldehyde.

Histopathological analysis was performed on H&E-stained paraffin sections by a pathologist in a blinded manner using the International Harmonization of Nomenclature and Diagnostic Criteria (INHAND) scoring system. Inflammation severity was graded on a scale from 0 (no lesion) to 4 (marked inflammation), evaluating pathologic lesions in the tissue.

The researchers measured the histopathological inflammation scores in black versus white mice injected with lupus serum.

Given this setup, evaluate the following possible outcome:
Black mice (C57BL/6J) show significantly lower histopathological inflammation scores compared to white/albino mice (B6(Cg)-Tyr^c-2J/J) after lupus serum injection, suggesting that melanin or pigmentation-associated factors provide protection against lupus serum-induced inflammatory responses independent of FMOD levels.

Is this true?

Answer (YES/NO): NO